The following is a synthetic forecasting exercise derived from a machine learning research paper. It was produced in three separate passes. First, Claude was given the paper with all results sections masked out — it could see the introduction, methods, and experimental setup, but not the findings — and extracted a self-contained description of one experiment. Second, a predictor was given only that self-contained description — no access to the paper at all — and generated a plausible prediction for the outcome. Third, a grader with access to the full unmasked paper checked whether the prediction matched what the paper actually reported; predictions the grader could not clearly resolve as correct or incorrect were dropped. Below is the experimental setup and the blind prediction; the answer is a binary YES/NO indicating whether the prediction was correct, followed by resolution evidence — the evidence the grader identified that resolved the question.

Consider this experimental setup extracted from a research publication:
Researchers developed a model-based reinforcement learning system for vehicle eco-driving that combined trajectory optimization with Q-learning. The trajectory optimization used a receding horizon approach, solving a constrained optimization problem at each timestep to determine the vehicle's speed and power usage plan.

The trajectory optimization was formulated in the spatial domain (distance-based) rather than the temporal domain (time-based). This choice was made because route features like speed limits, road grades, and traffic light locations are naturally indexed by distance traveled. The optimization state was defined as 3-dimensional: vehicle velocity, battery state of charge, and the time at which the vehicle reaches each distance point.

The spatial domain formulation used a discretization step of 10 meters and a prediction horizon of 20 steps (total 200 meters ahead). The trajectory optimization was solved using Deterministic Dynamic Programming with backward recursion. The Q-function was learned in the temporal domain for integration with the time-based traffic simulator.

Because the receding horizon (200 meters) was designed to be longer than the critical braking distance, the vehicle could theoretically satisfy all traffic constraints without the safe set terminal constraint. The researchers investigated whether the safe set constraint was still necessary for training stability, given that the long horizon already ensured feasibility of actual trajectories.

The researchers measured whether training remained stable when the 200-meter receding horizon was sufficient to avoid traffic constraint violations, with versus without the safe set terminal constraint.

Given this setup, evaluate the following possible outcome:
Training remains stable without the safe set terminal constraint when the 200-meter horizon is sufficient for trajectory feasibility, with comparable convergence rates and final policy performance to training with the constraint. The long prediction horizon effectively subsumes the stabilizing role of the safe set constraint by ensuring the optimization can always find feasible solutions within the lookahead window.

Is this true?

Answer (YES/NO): NO